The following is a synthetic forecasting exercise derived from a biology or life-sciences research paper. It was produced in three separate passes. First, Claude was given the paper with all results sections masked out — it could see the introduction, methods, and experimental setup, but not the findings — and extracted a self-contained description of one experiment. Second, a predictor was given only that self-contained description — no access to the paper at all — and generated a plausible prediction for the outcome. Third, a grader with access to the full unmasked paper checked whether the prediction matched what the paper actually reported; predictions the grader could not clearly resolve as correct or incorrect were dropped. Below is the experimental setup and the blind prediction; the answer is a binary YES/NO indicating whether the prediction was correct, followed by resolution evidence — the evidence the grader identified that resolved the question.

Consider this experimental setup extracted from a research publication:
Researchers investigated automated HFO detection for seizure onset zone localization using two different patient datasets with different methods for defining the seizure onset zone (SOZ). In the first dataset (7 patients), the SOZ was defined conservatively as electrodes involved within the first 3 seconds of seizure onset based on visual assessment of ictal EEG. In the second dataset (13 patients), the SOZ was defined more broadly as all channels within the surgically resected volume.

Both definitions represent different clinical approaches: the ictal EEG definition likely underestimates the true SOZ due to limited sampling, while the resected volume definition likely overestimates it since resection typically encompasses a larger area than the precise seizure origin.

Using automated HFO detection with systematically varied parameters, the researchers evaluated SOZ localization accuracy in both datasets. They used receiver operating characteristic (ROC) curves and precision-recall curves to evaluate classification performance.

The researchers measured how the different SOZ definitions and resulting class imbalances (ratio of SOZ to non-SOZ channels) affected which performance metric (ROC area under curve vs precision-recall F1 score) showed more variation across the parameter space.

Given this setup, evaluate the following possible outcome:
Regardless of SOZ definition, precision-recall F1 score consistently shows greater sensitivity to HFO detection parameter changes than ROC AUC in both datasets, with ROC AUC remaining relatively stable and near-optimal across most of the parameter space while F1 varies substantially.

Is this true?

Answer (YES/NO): NO